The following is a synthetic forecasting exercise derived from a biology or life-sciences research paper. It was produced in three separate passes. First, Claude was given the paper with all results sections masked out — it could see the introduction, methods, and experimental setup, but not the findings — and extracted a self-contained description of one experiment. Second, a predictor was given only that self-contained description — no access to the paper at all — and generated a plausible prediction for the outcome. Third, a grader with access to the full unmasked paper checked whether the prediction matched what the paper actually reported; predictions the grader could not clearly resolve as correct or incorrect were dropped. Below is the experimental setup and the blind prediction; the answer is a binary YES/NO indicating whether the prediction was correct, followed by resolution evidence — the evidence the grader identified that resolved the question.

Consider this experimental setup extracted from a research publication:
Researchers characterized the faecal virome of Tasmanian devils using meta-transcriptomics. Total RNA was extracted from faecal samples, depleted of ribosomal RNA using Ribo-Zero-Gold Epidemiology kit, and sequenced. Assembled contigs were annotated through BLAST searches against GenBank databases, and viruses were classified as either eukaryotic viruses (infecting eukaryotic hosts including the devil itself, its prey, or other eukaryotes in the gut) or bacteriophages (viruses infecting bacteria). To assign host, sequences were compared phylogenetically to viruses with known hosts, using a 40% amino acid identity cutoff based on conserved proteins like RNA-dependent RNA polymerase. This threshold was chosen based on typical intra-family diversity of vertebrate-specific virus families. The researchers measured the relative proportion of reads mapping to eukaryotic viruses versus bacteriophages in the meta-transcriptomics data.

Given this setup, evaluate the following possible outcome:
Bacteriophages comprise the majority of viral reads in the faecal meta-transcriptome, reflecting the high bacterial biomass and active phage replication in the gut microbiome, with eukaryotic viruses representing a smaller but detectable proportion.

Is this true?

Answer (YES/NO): NO